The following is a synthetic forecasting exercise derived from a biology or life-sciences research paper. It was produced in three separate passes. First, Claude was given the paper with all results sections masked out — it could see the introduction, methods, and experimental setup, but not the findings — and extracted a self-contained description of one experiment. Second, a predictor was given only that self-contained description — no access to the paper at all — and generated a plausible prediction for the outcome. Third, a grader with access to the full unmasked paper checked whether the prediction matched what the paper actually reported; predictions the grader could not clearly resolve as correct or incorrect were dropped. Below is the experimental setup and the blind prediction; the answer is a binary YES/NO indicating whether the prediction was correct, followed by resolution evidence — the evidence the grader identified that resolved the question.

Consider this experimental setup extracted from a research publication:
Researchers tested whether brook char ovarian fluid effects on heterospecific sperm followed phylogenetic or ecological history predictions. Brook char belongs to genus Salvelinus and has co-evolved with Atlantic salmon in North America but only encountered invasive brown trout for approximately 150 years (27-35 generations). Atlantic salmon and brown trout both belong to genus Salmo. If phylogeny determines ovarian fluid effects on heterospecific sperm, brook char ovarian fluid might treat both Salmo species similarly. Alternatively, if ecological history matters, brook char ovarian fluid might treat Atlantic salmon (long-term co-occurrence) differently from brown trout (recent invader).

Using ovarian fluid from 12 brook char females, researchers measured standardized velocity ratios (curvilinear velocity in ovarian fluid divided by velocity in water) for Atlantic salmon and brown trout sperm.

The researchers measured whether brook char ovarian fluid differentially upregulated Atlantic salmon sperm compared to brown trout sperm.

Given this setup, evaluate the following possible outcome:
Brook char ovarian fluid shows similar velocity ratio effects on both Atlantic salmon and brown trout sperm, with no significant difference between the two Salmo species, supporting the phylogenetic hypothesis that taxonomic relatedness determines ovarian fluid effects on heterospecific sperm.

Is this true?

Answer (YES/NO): NO